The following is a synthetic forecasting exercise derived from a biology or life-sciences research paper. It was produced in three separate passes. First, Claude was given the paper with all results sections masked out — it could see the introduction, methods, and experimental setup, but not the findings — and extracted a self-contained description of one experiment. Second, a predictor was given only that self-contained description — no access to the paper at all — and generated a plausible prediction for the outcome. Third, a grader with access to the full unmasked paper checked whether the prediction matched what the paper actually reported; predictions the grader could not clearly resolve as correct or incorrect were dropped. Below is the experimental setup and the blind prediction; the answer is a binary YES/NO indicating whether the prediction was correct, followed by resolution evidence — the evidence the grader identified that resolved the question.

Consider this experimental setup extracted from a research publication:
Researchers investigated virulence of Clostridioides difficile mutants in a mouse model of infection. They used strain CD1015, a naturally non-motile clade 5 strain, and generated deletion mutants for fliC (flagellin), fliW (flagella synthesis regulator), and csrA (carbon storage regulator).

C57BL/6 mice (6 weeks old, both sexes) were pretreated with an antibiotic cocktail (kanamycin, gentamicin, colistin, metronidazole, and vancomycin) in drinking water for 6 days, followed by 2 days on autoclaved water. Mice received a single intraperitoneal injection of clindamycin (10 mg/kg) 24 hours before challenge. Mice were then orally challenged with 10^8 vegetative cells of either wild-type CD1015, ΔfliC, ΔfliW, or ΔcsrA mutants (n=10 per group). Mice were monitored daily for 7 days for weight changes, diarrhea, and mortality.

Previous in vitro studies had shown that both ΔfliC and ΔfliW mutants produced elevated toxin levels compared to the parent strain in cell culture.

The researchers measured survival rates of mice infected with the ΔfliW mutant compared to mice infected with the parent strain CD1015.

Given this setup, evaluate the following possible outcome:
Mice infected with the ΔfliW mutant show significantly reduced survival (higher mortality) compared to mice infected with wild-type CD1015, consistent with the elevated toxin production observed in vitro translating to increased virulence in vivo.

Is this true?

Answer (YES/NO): YES